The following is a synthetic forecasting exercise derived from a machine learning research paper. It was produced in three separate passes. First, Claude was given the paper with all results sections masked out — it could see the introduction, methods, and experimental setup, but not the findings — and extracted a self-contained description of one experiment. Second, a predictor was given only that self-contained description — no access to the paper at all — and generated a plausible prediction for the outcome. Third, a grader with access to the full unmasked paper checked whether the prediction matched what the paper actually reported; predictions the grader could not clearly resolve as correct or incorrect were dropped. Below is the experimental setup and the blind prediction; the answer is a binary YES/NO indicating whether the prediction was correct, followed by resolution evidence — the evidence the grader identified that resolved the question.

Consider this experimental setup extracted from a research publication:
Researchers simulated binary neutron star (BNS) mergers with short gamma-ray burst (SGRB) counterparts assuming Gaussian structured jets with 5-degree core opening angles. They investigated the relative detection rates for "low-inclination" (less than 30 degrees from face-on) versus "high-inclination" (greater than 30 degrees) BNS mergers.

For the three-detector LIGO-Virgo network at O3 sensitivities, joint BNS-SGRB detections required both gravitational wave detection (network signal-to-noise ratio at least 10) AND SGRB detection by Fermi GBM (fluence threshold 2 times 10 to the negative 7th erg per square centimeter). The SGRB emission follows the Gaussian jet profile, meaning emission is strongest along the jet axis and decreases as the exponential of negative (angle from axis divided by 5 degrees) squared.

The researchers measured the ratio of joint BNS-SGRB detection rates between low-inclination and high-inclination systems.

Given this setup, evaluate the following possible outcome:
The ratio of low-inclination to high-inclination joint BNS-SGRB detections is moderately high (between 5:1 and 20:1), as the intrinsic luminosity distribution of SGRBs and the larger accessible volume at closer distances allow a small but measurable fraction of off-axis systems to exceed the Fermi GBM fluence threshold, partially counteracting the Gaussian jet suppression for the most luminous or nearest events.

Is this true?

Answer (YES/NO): NO